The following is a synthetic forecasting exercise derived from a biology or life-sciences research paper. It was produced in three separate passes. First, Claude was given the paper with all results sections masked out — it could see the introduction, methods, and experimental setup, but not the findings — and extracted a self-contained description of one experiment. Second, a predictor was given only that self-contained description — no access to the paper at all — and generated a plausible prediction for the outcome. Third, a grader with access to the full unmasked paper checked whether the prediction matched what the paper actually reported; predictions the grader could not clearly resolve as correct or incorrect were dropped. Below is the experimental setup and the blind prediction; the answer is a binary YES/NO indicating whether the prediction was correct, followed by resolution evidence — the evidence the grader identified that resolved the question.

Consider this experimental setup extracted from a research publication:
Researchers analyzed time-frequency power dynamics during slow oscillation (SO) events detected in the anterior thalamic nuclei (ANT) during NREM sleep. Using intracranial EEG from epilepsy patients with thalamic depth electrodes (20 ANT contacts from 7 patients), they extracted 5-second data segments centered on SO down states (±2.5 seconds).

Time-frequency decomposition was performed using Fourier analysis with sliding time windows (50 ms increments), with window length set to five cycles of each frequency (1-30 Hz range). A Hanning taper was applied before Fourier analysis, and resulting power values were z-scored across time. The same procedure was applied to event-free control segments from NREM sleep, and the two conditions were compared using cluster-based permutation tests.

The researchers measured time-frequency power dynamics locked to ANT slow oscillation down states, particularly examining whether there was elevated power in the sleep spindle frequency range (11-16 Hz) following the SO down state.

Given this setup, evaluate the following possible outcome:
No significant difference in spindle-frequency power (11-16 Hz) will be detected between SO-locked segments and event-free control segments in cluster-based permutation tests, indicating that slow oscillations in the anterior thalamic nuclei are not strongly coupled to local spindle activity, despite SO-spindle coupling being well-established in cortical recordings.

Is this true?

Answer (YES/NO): NO